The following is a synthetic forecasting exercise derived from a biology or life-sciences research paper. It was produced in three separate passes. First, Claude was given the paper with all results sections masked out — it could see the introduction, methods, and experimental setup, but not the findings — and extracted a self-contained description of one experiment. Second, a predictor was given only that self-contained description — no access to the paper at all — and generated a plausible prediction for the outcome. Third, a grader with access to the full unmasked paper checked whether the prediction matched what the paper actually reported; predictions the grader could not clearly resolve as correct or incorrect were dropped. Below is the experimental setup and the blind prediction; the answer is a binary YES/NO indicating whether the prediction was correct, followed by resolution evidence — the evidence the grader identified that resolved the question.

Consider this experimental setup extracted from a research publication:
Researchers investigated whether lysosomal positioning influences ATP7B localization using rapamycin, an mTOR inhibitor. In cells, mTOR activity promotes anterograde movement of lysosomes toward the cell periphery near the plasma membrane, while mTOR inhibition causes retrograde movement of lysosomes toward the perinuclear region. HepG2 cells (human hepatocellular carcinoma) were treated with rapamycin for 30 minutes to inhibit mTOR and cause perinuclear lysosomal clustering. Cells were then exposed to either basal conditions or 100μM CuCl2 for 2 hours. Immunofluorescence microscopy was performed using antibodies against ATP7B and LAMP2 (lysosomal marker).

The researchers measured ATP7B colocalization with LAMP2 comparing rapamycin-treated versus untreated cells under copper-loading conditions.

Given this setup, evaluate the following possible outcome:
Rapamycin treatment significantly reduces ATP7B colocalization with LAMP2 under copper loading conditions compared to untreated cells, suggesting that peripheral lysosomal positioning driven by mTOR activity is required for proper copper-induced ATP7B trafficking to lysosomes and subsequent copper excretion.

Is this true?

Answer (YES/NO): NO